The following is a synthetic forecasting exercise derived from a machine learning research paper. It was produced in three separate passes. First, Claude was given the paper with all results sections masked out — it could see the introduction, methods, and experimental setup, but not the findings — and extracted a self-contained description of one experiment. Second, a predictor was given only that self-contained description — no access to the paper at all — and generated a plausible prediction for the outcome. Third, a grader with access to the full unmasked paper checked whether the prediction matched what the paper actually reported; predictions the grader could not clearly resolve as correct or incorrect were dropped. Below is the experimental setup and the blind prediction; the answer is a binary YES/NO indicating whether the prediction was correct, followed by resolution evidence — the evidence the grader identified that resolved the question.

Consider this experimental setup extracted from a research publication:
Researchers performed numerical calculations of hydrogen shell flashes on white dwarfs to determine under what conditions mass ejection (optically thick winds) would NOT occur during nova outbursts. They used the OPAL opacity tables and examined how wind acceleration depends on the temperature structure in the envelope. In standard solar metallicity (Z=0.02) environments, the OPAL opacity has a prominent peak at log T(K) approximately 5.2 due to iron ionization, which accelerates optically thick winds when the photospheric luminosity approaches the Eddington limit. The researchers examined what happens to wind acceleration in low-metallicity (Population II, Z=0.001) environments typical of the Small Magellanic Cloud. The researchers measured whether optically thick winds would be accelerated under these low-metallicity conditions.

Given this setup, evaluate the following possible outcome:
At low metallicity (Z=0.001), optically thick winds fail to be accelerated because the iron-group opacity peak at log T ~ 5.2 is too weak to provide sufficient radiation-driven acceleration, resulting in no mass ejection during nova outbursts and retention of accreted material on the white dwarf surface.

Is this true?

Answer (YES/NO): NO